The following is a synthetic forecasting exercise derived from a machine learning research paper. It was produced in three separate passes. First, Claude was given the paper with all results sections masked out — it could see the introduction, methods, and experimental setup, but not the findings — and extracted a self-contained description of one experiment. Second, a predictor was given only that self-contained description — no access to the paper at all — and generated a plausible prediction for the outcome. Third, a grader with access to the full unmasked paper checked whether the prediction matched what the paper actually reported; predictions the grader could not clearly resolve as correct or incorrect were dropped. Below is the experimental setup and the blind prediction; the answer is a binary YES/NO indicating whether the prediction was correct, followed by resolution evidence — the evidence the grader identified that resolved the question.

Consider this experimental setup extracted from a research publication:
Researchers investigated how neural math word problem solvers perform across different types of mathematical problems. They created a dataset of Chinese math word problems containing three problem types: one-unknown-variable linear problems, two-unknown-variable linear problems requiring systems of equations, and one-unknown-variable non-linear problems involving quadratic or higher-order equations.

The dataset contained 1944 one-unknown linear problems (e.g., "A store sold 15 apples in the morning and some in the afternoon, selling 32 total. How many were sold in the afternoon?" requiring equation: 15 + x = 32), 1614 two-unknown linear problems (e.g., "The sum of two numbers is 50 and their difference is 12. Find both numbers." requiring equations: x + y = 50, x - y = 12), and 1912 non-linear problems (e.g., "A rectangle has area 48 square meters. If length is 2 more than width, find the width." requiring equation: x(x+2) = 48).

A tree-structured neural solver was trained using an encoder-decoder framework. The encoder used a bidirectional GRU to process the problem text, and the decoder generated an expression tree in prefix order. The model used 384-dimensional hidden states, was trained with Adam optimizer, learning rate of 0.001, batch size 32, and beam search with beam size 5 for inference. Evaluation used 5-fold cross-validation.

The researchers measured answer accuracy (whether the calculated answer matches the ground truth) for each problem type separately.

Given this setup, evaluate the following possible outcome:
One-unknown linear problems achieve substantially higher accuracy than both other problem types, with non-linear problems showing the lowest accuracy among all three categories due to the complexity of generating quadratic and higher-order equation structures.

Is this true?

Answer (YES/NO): NO